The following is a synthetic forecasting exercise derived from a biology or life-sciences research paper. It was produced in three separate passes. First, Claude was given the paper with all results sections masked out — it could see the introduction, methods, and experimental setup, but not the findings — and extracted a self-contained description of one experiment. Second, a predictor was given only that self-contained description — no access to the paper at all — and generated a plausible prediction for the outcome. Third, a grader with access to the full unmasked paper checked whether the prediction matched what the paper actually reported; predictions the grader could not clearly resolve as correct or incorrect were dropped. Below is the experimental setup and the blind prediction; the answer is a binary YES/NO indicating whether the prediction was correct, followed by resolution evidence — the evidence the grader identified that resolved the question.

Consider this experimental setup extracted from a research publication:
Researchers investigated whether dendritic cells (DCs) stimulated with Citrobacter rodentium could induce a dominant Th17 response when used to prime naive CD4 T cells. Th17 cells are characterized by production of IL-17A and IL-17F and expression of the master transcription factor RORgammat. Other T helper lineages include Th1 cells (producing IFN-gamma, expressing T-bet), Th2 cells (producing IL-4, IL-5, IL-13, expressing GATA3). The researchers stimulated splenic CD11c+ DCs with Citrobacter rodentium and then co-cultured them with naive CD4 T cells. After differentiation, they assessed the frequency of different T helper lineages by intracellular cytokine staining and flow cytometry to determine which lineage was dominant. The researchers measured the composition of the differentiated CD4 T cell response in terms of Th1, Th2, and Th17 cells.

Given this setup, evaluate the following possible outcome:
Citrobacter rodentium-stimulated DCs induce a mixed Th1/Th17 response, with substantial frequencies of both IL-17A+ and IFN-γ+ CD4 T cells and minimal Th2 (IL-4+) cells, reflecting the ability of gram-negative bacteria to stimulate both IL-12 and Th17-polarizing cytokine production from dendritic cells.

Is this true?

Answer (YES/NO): NO